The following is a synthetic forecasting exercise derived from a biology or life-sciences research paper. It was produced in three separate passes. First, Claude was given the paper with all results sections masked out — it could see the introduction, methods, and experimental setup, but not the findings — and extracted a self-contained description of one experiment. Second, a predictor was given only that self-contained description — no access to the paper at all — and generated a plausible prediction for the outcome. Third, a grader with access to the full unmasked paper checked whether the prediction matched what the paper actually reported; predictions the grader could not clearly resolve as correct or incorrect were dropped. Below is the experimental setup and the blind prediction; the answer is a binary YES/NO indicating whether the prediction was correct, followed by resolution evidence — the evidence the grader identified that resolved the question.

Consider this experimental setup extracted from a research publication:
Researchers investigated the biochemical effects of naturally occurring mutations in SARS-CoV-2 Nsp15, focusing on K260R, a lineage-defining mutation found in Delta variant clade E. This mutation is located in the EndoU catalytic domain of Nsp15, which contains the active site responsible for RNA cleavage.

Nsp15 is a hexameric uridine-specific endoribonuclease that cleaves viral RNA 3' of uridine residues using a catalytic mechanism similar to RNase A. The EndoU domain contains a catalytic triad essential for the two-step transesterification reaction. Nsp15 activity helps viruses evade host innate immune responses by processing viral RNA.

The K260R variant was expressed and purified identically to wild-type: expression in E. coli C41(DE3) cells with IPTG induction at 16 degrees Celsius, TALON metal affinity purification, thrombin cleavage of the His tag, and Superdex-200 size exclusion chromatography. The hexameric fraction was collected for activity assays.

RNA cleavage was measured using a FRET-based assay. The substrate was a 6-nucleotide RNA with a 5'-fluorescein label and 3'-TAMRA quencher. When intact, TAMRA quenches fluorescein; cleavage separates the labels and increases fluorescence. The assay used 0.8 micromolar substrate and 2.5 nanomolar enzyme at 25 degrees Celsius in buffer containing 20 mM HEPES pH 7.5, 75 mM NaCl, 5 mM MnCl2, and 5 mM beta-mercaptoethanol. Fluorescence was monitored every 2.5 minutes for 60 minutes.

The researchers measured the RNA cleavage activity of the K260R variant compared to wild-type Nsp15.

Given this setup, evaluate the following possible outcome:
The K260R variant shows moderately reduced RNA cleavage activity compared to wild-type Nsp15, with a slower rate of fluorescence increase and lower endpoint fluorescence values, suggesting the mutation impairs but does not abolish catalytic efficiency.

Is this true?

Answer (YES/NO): YES